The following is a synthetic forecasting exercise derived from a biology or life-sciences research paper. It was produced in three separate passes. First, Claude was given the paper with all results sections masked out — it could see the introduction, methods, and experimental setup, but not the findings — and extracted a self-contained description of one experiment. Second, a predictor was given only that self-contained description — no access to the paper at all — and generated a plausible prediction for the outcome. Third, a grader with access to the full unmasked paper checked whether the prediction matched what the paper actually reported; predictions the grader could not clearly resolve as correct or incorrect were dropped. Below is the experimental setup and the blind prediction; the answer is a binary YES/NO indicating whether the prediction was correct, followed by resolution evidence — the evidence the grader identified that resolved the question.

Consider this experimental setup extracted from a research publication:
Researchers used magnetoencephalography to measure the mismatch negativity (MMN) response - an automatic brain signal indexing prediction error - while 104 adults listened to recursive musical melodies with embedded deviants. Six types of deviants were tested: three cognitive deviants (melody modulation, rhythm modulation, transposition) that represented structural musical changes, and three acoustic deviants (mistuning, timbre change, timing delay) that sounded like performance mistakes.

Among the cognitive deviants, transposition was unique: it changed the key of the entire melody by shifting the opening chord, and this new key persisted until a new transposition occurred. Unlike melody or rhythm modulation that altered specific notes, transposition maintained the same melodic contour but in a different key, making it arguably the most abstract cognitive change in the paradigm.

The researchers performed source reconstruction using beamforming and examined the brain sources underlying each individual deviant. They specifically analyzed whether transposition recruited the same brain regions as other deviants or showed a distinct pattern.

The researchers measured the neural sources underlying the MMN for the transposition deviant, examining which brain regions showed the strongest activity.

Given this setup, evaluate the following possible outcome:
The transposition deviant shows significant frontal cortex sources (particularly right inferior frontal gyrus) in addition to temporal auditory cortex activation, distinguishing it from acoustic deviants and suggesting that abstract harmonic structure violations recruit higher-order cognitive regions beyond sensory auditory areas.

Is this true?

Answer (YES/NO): NO